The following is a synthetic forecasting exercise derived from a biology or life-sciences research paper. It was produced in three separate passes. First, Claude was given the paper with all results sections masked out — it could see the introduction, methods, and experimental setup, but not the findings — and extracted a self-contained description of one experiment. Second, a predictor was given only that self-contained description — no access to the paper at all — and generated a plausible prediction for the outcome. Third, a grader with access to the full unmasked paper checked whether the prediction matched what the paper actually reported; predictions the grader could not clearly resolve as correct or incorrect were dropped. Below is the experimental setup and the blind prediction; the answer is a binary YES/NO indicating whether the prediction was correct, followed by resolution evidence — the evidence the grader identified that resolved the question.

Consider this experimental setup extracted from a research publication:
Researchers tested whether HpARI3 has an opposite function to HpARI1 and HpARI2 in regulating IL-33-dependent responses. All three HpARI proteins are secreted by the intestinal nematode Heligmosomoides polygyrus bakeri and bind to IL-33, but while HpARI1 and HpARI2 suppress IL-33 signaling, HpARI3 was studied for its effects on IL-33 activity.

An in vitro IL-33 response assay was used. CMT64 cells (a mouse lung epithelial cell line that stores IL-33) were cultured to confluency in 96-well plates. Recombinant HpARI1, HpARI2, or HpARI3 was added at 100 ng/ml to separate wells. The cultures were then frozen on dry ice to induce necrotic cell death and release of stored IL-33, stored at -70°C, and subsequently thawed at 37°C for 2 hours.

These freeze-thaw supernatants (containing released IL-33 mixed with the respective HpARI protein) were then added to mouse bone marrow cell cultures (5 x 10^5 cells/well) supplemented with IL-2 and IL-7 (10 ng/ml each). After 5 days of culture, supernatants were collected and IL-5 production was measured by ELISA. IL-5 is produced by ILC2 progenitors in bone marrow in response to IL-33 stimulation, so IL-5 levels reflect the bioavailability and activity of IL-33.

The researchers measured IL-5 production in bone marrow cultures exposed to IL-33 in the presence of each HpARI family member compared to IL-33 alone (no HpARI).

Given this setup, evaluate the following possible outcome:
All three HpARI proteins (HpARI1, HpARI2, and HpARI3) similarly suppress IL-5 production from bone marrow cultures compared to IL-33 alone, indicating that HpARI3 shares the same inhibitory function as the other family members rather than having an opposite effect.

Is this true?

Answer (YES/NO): NO